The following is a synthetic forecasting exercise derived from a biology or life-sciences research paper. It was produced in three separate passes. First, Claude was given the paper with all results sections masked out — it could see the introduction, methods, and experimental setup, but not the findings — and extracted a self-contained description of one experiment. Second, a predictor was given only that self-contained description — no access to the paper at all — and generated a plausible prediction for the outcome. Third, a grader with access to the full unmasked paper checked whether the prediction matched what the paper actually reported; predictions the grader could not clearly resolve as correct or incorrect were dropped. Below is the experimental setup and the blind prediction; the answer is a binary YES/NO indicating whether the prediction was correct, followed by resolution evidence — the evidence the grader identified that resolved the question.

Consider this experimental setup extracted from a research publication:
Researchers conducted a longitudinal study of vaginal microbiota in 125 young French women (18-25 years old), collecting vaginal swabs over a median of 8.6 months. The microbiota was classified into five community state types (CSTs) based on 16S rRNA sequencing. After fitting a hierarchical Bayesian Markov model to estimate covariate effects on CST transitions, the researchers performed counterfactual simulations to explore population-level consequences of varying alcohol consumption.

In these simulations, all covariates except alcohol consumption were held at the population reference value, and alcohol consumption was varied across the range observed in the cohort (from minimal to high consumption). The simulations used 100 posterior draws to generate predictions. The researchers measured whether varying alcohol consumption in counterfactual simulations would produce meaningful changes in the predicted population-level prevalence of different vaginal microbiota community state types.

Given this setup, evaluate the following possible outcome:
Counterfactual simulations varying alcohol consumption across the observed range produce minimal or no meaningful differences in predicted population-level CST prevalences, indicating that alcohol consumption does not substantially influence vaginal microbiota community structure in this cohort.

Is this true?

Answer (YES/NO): NO